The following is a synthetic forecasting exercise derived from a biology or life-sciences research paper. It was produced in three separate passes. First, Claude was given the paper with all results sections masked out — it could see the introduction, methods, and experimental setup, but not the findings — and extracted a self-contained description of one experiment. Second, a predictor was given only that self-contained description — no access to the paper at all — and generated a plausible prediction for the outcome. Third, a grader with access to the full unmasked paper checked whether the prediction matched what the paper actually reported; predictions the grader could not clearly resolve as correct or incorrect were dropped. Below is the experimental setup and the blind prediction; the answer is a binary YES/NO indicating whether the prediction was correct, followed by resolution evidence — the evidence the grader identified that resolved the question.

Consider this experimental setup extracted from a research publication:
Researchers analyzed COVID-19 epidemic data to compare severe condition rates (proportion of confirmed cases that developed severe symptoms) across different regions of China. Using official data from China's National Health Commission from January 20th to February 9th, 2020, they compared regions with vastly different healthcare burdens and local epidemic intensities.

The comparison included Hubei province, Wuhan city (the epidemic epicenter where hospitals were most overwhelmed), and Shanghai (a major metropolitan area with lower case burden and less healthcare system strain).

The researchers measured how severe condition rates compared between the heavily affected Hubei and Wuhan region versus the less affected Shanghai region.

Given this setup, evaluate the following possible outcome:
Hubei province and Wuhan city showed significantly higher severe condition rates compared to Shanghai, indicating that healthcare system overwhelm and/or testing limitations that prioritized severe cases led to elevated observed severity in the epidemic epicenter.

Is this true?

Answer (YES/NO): YES